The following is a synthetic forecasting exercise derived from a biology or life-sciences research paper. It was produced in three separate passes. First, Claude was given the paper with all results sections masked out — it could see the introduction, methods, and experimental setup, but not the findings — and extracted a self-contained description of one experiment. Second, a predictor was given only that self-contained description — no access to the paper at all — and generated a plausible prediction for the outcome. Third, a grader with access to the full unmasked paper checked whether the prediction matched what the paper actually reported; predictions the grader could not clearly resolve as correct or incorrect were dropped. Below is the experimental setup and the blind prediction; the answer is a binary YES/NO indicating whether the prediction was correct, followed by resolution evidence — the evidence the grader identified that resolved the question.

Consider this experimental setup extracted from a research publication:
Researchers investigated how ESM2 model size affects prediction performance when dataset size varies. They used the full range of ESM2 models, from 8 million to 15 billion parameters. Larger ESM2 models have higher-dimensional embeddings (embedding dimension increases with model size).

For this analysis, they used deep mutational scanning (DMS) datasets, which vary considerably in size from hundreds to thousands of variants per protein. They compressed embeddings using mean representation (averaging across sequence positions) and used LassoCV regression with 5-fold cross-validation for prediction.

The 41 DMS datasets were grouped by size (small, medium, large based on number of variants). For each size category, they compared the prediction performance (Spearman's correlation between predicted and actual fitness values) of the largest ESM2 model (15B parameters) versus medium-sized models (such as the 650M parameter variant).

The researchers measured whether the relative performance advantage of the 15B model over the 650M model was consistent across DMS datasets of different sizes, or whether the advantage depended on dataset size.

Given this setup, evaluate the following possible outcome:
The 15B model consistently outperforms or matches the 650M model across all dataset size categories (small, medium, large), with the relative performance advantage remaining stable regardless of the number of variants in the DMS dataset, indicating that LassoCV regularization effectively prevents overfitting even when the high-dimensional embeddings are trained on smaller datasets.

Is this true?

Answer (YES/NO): NO